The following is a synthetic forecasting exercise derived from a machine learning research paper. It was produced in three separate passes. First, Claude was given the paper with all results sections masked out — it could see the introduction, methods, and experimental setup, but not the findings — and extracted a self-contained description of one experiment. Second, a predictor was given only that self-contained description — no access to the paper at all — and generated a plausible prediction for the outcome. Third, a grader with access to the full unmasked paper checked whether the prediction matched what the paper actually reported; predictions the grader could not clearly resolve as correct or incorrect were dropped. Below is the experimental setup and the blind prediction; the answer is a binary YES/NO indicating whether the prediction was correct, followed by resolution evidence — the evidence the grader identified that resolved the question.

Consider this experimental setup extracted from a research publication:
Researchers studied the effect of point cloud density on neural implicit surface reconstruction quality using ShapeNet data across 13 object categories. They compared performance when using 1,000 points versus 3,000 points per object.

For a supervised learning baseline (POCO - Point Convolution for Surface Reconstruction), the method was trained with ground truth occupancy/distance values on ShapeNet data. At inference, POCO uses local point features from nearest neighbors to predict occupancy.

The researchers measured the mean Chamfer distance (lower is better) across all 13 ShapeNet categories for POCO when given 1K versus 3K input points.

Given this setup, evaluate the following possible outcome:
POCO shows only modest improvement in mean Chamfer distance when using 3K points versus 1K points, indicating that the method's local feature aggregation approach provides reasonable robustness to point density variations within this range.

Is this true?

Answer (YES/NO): NO